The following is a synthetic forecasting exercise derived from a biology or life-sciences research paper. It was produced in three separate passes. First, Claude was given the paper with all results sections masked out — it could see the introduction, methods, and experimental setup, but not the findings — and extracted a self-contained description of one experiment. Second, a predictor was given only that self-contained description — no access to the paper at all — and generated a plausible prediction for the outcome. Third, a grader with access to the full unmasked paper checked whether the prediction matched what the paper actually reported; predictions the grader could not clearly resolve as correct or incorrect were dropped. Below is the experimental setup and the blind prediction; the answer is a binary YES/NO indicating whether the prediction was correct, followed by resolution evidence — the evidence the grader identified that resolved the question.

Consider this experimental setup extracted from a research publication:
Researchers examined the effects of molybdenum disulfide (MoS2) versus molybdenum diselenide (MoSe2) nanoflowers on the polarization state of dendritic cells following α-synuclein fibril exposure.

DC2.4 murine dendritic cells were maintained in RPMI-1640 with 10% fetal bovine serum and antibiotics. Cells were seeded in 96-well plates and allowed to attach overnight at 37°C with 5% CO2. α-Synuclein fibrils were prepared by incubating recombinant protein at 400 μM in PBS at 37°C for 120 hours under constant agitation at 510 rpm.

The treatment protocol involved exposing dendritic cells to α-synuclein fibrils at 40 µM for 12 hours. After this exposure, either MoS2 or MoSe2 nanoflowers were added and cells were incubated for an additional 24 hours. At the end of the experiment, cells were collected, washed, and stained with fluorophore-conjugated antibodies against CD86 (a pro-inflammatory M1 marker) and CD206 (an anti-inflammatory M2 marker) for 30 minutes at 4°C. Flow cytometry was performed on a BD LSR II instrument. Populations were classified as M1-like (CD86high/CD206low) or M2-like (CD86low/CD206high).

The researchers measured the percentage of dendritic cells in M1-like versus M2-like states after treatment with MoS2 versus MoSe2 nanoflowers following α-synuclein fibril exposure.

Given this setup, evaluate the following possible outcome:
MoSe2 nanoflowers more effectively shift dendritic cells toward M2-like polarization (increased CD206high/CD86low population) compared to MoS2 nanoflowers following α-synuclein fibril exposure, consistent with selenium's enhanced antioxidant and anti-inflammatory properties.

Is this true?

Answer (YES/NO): NO